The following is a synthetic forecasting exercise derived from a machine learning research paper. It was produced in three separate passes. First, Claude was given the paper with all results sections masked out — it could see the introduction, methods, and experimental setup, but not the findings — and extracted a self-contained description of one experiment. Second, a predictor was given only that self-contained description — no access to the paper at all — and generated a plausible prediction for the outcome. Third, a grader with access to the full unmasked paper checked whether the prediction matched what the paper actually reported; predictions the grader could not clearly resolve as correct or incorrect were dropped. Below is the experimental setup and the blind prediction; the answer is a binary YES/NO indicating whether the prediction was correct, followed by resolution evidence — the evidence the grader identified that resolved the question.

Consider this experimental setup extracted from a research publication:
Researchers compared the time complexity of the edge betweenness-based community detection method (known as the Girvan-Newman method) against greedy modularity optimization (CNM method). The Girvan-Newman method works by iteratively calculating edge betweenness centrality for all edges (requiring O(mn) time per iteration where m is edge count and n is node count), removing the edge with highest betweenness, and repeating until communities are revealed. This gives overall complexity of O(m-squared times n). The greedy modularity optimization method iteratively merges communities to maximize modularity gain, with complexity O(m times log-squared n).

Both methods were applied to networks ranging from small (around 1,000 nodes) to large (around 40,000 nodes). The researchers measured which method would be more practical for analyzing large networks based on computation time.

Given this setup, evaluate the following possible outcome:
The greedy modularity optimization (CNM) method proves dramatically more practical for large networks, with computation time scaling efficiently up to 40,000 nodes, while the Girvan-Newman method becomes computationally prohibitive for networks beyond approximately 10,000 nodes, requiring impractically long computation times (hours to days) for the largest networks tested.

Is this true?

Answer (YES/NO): NO